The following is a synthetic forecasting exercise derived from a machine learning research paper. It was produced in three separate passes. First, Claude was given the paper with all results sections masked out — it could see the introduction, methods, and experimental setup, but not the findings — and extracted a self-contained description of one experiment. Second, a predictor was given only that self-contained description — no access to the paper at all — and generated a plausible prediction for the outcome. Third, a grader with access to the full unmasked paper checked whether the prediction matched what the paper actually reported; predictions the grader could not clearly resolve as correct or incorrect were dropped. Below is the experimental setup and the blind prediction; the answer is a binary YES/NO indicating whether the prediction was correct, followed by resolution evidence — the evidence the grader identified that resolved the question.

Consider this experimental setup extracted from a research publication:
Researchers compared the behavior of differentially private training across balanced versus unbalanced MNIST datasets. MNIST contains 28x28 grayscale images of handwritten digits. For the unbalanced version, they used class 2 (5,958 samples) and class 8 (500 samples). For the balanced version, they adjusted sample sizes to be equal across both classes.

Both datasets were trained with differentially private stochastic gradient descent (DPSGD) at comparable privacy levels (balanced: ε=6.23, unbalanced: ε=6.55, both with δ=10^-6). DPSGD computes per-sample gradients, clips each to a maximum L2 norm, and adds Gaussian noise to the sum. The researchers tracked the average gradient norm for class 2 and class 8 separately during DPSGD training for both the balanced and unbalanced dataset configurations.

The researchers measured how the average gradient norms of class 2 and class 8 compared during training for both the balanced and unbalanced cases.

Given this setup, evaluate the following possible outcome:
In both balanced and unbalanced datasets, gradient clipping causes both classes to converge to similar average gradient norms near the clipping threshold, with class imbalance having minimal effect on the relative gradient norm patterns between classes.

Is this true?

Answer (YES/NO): NO